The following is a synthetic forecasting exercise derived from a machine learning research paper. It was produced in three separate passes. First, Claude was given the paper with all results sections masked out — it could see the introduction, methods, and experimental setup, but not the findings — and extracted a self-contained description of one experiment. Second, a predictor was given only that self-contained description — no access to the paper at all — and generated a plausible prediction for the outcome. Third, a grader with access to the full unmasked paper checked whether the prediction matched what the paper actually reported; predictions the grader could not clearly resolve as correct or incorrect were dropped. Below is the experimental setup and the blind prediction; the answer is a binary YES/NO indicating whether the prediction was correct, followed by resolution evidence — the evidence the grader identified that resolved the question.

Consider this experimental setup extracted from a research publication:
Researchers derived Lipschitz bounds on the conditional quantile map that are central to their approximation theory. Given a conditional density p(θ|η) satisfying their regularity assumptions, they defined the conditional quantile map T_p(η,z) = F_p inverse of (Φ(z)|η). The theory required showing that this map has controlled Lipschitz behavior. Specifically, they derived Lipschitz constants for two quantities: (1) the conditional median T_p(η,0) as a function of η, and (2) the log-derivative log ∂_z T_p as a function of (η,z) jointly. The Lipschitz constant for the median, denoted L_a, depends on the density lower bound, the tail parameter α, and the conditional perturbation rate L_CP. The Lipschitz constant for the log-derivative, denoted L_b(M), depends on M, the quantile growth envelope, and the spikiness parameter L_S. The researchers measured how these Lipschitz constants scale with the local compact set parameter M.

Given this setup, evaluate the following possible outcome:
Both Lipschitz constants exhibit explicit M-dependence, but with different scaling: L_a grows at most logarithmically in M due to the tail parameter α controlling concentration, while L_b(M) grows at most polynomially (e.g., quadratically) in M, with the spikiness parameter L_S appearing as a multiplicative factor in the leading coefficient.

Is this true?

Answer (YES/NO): NO